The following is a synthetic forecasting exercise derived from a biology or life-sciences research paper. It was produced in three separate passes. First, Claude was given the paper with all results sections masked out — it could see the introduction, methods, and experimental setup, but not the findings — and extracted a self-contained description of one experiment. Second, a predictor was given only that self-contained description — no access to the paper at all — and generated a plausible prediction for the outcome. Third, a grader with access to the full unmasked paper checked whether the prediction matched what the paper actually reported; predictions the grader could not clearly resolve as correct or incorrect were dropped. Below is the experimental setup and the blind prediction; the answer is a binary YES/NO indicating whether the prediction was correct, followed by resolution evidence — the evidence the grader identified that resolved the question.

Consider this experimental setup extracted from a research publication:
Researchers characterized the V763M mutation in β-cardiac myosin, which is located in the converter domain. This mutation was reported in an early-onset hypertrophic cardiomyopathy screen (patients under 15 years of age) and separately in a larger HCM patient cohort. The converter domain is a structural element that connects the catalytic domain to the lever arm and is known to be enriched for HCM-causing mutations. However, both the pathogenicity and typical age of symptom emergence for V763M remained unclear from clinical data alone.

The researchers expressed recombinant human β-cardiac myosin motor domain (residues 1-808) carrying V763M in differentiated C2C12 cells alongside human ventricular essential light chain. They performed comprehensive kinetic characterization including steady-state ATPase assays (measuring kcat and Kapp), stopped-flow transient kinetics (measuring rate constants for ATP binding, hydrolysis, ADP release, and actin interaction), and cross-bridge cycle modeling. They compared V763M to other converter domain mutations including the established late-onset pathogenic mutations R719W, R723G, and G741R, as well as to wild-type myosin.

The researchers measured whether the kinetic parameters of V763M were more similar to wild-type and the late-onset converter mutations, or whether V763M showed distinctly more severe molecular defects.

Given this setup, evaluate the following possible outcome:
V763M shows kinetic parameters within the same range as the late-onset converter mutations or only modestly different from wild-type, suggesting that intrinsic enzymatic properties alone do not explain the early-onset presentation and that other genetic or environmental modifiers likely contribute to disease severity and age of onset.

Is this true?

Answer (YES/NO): YES